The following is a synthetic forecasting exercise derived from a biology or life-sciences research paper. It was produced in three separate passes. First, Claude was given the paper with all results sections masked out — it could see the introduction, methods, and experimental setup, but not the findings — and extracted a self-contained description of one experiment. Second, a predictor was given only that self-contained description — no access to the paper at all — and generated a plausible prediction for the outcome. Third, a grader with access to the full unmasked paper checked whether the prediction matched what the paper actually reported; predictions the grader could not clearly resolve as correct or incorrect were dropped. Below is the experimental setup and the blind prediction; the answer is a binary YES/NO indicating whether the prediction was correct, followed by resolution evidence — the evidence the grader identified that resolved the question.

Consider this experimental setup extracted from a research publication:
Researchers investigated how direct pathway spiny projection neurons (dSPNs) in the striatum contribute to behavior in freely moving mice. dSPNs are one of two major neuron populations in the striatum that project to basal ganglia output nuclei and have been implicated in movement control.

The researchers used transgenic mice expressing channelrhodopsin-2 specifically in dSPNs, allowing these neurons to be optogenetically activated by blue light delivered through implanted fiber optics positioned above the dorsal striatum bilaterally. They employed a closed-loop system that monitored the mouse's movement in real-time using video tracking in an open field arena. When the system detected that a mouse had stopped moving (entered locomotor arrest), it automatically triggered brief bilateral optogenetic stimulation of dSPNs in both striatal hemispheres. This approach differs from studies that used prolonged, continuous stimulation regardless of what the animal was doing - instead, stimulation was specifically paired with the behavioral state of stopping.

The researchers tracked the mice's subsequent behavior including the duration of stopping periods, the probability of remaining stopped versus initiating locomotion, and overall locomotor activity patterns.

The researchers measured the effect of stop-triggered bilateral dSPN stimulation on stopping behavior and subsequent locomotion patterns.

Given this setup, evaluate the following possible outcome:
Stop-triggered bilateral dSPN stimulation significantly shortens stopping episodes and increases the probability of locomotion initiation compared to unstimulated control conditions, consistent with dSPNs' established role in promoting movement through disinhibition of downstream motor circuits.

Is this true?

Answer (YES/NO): NO